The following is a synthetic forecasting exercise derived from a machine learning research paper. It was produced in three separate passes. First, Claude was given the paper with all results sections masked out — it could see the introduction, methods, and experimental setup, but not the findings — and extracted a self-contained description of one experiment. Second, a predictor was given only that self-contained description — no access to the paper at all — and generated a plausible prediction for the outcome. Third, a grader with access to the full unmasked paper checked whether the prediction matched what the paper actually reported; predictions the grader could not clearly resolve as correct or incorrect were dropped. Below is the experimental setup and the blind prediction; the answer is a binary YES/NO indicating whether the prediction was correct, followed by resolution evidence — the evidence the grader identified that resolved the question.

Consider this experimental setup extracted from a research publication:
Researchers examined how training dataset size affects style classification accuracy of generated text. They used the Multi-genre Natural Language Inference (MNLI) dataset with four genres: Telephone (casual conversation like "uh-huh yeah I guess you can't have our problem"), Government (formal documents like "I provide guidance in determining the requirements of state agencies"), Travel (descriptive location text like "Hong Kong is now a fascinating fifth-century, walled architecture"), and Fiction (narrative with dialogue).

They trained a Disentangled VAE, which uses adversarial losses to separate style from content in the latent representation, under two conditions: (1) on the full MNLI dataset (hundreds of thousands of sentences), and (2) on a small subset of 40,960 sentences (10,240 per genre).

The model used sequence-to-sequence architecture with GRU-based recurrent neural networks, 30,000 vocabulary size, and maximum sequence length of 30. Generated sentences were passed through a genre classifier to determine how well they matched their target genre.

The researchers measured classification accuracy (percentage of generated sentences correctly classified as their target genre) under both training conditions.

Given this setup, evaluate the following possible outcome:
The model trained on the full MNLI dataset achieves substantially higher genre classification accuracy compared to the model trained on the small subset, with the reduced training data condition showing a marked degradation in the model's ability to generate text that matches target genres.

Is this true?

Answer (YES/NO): NO